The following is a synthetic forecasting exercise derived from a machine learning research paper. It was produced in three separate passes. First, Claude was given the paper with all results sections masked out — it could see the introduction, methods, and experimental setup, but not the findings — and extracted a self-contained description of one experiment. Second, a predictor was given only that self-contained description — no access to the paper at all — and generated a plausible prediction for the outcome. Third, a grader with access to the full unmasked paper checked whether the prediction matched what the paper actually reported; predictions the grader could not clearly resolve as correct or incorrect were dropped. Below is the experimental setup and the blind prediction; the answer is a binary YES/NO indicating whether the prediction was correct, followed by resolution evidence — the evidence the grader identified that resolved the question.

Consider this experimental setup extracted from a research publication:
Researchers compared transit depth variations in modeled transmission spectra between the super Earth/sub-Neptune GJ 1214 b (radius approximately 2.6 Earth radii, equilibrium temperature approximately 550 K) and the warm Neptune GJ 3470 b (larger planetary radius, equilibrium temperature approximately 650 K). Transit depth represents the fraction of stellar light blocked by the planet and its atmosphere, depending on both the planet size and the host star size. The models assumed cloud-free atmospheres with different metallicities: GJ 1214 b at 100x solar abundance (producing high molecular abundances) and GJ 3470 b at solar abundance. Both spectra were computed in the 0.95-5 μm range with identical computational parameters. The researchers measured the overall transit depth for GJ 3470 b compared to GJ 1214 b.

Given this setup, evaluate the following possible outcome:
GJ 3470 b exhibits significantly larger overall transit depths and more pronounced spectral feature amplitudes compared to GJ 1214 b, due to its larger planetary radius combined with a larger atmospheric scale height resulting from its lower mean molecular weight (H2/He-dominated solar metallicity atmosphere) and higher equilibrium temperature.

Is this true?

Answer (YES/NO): NO